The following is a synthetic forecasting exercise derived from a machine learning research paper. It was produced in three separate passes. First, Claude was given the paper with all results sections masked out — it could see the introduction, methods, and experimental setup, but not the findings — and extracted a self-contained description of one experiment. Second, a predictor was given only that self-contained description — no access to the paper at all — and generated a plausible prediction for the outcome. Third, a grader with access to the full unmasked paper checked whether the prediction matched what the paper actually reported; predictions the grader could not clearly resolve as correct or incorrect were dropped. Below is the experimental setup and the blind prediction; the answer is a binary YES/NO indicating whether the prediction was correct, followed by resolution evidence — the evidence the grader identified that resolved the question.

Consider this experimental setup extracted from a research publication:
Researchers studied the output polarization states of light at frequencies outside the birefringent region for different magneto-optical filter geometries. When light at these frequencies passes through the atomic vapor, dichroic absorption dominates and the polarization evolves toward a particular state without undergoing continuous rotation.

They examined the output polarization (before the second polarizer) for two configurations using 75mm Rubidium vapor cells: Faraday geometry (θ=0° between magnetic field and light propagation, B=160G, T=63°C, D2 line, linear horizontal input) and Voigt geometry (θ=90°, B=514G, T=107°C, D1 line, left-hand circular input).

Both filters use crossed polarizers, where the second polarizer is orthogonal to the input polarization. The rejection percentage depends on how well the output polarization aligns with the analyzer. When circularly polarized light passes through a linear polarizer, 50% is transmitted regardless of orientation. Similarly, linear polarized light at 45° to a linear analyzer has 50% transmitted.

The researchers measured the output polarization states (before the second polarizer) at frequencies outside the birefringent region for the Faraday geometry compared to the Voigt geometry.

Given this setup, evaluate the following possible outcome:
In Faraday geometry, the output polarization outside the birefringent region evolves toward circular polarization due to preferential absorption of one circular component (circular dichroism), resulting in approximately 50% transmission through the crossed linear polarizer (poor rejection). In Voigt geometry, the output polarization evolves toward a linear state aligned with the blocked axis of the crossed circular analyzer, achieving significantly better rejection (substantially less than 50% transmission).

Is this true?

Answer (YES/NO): NO